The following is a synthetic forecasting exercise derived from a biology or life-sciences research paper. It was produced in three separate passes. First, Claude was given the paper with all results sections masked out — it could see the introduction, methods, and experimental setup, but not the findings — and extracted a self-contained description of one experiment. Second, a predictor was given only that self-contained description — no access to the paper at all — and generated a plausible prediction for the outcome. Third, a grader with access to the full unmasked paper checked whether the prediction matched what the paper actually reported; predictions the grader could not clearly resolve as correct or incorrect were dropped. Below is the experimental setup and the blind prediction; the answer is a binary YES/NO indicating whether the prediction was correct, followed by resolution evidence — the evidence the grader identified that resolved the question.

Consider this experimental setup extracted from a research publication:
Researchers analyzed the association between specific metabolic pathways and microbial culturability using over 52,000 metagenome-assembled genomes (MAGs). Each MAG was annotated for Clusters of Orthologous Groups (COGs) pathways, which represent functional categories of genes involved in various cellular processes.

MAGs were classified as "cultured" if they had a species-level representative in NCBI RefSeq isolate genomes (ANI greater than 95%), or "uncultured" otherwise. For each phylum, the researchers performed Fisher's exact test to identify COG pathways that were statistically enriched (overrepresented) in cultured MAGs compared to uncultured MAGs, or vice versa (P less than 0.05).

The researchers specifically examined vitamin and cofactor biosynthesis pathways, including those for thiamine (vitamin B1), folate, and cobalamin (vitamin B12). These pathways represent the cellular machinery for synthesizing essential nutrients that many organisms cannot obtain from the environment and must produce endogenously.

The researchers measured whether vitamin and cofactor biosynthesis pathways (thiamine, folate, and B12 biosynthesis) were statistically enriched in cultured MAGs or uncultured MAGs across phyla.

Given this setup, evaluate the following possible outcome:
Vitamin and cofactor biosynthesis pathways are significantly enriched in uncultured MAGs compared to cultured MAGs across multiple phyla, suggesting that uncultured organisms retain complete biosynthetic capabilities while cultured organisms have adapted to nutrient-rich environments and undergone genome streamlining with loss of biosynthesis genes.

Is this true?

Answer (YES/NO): NO